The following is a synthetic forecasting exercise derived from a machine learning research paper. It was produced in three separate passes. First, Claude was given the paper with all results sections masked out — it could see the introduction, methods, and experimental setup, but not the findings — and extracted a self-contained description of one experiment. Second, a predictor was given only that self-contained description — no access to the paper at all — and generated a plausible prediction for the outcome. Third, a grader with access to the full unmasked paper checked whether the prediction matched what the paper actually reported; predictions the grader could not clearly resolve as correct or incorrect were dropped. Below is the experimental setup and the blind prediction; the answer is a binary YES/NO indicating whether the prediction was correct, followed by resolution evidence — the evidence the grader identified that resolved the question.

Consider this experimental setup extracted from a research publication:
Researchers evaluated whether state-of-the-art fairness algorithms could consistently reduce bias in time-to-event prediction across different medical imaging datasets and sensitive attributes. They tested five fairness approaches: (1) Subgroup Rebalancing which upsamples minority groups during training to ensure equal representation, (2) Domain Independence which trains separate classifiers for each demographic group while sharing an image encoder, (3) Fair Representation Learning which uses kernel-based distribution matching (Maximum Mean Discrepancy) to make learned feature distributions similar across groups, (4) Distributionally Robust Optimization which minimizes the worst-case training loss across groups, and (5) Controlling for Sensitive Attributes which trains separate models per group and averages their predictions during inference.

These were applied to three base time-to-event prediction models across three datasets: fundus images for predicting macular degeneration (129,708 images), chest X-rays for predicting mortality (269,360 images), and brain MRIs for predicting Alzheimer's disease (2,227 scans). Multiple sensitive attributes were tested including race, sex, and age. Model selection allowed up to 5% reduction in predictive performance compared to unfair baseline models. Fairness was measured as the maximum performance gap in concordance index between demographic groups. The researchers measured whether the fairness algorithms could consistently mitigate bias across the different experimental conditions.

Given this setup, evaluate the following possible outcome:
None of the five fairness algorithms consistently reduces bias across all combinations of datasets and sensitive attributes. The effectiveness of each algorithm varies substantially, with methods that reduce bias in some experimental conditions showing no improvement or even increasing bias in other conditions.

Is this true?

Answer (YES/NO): YES